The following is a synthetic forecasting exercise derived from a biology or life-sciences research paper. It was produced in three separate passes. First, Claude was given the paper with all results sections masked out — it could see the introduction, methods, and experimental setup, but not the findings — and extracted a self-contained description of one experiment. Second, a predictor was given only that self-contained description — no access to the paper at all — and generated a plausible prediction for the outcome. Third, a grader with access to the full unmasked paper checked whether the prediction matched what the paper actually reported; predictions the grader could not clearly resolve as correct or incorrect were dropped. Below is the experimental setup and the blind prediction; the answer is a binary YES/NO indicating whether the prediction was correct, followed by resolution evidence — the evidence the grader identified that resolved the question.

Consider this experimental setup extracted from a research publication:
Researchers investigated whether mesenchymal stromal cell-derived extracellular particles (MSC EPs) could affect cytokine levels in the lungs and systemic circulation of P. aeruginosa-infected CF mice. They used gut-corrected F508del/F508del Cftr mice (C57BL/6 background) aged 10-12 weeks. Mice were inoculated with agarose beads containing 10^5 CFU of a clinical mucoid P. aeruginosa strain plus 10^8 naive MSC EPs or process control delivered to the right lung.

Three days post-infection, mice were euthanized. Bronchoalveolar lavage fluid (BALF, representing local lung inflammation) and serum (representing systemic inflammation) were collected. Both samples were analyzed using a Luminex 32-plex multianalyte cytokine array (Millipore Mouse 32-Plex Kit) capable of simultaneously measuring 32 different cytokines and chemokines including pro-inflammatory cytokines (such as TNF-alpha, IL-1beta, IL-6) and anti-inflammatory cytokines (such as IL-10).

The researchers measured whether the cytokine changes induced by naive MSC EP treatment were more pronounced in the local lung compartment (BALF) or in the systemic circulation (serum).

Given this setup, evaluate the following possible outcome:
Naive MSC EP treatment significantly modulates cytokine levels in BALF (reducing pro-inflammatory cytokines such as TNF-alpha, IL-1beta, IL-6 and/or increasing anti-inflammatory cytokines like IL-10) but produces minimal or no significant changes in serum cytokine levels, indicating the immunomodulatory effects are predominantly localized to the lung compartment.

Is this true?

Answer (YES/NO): NO